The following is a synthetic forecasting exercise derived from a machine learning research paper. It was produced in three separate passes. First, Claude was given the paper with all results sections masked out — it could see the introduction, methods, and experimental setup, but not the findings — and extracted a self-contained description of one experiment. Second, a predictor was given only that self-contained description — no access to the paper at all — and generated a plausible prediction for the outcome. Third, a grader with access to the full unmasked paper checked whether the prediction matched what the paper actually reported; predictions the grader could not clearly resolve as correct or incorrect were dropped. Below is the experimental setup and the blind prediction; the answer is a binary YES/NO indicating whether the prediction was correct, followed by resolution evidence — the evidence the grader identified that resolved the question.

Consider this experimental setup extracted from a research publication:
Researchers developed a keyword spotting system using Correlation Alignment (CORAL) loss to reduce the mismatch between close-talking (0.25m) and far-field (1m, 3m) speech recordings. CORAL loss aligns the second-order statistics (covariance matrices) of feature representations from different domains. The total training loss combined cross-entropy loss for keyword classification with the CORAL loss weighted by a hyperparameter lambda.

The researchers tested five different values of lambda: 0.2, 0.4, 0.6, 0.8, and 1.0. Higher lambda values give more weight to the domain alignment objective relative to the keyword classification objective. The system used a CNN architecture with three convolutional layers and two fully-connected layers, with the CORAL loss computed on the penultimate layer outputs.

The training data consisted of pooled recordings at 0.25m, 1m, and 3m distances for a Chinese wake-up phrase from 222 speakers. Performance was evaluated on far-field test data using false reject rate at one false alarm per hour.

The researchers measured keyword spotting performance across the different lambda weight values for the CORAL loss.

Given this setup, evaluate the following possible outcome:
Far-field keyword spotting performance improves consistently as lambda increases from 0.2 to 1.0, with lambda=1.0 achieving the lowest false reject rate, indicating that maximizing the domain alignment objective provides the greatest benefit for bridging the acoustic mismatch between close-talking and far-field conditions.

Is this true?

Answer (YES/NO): NO